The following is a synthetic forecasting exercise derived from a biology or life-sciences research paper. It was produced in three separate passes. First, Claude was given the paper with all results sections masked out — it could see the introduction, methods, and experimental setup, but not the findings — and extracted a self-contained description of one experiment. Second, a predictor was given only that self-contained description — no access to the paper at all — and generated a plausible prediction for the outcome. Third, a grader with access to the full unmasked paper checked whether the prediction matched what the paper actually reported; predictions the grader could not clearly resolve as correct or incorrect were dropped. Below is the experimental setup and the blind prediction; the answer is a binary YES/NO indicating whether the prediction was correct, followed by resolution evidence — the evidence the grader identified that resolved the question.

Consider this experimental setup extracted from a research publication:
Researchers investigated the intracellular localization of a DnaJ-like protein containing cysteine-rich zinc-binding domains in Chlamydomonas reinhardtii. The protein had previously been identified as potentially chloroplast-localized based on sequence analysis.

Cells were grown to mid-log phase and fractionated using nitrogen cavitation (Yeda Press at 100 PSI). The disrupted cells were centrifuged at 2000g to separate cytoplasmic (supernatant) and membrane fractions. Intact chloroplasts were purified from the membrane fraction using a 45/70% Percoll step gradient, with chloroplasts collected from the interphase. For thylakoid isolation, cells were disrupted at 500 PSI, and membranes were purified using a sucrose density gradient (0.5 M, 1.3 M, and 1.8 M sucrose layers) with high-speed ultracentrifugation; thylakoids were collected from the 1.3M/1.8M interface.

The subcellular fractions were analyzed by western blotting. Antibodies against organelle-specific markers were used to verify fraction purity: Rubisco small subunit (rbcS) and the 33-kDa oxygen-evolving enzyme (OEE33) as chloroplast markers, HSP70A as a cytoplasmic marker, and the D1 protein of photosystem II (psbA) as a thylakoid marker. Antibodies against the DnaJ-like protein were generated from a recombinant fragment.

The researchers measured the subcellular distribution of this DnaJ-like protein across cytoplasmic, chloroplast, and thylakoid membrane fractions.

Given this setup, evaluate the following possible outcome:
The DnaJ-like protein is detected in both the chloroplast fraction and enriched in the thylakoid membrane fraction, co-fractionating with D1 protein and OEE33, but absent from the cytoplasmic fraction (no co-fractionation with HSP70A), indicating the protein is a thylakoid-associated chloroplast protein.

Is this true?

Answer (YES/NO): YES